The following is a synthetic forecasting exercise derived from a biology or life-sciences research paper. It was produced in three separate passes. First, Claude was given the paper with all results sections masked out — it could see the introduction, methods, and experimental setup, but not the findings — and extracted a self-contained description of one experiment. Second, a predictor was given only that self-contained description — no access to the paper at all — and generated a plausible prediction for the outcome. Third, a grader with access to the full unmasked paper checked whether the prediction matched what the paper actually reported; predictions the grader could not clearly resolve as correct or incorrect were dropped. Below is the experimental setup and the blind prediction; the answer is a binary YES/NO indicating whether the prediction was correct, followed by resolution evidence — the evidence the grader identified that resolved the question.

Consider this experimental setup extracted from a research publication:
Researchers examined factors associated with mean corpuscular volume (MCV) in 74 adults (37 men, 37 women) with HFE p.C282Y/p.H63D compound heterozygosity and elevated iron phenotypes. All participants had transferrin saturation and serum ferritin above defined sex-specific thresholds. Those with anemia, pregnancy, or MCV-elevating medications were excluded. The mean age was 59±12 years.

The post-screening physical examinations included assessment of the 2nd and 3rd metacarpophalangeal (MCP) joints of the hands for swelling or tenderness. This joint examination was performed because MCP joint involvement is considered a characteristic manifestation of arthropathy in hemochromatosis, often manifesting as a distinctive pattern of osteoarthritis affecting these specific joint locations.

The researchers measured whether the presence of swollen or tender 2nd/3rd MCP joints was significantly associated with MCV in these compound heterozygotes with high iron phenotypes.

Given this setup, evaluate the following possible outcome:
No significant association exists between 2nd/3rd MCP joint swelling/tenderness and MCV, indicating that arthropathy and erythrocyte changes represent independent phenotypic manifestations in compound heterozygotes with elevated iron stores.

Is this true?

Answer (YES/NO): YES